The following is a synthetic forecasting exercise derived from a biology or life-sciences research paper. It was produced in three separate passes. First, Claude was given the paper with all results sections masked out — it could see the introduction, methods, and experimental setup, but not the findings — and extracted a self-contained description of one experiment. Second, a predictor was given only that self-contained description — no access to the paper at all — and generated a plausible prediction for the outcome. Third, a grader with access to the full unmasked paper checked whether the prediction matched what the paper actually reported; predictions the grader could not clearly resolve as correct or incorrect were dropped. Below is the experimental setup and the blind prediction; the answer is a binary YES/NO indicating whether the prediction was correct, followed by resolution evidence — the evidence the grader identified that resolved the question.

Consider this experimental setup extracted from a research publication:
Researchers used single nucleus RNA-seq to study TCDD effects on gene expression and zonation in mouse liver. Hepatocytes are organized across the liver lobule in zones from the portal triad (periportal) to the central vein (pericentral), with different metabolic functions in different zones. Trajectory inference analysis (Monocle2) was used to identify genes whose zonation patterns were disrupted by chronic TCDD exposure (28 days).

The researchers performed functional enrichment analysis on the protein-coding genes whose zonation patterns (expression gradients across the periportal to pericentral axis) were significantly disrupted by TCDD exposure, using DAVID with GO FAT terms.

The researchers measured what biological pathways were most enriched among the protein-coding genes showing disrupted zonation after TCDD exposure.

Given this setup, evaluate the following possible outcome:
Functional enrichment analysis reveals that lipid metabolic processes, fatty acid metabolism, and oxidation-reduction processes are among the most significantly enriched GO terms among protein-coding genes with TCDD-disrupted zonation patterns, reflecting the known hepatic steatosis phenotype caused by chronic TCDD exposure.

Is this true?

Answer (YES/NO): NO